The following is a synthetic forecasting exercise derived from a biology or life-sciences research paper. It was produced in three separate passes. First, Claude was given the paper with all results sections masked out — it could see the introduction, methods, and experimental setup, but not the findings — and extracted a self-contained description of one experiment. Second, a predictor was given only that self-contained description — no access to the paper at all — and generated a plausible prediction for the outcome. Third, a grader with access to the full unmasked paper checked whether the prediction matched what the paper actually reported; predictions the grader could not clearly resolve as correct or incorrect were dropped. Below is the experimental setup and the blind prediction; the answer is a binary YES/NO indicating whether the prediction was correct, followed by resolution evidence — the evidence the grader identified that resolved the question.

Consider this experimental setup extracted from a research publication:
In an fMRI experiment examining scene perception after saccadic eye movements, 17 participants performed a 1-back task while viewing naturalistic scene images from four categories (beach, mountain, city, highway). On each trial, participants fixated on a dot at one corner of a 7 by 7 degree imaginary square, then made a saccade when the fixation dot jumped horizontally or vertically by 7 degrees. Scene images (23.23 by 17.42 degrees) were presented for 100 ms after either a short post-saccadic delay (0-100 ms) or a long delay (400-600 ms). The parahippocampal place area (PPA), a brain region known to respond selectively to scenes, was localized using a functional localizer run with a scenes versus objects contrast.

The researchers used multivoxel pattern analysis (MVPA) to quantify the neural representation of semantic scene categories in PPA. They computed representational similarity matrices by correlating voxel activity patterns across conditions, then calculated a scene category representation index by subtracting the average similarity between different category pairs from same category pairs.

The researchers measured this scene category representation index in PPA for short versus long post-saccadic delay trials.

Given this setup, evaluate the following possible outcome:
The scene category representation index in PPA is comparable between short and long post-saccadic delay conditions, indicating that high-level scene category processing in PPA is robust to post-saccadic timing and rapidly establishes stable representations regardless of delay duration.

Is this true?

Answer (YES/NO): NO